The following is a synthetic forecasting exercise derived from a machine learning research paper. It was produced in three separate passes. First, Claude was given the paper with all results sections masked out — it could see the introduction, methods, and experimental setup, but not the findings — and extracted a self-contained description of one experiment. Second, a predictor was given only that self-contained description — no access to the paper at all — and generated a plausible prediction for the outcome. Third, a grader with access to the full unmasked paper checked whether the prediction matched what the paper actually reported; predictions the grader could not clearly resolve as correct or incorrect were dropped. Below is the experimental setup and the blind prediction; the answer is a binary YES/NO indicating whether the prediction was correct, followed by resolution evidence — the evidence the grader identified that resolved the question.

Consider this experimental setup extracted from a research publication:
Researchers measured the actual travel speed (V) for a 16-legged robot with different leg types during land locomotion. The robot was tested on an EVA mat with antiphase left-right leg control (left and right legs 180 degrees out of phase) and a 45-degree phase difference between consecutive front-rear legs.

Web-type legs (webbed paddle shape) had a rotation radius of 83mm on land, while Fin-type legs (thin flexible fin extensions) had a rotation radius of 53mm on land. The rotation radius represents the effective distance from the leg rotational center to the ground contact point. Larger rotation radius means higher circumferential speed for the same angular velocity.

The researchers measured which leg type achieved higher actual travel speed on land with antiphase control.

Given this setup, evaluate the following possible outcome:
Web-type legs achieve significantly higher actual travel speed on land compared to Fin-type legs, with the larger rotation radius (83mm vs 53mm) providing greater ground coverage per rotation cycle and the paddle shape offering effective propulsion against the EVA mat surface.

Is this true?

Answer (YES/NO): NO